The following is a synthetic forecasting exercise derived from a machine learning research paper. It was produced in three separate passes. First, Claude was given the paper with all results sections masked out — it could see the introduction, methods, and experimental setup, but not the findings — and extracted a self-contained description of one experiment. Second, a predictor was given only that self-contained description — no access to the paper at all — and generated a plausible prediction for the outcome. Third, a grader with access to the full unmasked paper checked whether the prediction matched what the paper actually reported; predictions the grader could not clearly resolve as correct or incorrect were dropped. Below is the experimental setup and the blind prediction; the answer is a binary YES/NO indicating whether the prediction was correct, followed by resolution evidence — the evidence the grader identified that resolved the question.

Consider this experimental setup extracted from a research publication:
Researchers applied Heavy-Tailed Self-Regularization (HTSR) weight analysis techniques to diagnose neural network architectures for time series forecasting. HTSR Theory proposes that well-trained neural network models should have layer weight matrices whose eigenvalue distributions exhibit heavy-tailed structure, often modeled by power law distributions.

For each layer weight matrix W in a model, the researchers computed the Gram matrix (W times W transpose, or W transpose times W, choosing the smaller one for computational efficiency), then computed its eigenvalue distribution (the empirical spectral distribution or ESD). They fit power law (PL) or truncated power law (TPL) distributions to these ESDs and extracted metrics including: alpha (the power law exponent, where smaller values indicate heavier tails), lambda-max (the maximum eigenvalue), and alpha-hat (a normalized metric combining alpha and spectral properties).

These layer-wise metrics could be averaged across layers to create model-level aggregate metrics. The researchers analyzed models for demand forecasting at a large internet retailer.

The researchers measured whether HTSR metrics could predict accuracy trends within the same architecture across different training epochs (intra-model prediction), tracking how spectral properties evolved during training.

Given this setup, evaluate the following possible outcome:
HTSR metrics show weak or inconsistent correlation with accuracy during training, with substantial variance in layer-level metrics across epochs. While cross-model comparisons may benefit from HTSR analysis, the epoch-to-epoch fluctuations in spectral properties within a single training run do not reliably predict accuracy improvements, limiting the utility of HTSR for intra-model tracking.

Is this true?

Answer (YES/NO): NO